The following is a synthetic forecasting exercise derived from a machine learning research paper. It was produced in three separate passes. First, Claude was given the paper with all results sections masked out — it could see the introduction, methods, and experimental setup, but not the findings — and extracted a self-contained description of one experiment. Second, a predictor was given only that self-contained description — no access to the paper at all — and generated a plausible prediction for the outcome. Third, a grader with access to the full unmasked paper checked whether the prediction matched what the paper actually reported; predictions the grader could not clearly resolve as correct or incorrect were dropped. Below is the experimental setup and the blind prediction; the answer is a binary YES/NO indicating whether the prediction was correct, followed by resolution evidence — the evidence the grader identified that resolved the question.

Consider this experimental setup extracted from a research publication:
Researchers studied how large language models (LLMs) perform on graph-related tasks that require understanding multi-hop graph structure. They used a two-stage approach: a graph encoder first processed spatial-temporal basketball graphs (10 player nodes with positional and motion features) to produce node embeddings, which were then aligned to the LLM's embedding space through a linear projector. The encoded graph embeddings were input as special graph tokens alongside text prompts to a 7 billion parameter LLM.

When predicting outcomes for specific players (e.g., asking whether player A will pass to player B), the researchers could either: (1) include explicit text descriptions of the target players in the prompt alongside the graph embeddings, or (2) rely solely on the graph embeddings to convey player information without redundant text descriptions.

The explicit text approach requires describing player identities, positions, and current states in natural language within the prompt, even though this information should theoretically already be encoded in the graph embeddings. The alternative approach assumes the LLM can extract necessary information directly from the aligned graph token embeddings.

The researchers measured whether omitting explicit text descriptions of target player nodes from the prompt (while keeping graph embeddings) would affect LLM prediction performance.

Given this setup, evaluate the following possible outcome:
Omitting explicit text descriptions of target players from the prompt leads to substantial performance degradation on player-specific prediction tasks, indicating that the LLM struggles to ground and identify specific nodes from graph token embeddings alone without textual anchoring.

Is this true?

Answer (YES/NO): YES